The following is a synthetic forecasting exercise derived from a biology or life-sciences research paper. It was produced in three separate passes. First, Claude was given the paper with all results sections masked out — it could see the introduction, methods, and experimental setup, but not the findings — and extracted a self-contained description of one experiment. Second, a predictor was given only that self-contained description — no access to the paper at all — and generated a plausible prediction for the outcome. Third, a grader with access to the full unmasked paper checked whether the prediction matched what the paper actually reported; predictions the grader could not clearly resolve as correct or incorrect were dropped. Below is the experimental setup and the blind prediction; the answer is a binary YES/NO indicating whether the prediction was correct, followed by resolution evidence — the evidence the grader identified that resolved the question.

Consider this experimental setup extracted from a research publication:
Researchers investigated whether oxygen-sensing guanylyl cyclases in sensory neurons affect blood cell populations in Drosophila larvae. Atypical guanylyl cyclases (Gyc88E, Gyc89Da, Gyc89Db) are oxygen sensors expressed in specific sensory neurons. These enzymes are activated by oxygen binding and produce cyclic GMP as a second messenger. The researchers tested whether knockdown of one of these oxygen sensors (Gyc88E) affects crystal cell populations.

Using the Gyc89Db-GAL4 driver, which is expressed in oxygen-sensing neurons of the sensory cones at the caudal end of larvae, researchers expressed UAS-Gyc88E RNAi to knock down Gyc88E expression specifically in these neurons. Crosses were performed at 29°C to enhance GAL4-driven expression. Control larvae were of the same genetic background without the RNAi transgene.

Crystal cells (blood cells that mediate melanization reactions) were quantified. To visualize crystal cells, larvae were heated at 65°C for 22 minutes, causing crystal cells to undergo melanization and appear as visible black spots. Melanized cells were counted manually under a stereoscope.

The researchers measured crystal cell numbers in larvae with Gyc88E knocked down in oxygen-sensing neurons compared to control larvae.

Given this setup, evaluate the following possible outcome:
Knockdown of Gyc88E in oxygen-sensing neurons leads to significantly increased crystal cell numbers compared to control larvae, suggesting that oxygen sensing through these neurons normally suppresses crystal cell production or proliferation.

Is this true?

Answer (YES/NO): NO